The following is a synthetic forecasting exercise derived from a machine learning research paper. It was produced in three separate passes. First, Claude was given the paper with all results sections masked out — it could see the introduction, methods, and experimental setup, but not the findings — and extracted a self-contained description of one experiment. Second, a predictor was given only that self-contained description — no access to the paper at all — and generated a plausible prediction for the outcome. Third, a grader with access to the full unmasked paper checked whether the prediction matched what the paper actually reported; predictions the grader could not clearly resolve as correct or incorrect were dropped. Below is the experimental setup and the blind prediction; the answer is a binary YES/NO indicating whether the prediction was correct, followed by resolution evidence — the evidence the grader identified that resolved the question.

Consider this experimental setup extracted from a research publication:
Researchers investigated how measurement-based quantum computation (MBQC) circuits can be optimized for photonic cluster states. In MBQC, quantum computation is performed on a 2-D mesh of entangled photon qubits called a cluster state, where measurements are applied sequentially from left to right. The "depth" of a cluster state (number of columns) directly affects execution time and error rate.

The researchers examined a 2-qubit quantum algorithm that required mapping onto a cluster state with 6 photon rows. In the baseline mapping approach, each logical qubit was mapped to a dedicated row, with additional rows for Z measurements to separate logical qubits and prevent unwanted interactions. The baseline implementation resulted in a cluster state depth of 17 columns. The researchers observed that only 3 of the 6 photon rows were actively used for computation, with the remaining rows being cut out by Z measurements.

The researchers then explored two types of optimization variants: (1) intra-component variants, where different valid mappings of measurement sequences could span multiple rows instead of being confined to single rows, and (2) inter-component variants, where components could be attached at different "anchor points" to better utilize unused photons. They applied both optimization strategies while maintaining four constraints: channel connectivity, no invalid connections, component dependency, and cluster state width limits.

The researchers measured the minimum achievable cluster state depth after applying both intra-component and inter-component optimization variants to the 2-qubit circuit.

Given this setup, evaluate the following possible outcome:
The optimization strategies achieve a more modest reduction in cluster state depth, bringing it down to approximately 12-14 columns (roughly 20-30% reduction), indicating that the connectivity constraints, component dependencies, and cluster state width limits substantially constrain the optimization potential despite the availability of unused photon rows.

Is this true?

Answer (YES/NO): NO